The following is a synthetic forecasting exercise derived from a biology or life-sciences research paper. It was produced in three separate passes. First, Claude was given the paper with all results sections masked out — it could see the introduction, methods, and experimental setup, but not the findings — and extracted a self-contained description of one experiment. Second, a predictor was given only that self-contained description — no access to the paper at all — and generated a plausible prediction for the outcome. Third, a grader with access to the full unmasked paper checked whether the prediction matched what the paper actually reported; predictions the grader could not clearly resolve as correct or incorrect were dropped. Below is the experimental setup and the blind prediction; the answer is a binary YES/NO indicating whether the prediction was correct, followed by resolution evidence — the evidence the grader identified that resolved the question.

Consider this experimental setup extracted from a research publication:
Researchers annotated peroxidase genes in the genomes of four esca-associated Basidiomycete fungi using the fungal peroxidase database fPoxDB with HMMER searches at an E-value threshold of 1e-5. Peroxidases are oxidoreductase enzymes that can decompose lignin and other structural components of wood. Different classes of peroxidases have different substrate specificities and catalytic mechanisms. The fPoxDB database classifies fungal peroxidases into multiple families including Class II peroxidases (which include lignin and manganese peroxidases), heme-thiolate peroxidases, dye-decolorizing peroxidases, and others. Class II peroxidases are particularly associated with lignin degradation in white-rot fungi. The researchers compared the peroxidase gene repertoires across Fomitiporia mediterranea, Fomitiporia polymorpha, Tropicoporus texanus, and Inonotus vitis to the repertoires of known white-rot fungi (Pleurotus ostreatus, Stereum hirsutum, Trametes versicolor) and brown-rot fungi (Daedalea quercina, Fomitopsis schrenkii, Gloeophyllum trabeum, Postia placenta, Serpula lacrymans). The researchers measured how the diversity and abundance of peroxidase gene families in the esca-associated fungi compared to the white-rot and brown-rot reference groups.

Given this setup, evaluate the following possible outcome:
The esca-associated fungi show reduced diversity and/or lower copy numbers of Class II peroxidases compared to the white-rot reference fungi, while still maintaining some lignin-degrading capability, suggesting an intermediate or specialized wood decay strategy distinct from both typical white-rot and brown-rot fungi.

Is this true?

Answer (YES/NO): NO